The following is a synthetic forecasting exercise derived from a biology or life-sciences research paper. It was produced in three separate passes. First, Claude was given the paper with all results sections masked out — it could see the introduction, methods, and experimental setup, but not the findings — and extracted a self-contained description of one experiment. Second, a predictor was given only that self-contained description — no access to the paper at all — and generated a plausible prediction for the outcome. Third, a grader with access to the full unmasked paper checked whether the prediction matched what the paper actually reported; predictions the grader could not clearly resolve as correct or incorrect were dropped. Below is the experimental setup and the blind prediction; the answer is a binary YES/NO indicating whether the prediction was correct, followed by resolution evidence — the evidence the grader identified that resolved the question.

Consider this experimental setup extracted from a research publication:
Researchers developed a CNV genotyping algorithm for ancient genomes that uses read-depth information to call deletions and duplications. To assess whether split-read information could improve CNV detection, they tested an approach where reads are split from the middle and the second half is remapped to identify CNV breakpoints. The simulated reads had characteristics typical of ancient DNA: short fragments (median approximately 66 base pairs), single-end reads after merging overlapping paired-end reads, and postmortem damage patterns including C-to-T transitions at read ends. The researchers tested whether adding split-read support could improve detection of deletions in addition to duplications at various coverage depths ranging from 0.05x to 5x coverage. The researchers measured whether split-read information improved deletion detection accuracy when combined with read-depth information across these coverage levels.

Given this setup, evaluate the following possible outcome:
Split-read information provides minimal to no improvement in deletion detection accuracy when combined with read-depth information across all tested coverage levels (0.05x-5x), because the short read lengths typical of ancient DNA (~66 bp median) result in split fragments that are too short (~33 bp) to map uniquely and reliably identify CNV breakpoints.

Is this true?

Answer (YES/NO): YES